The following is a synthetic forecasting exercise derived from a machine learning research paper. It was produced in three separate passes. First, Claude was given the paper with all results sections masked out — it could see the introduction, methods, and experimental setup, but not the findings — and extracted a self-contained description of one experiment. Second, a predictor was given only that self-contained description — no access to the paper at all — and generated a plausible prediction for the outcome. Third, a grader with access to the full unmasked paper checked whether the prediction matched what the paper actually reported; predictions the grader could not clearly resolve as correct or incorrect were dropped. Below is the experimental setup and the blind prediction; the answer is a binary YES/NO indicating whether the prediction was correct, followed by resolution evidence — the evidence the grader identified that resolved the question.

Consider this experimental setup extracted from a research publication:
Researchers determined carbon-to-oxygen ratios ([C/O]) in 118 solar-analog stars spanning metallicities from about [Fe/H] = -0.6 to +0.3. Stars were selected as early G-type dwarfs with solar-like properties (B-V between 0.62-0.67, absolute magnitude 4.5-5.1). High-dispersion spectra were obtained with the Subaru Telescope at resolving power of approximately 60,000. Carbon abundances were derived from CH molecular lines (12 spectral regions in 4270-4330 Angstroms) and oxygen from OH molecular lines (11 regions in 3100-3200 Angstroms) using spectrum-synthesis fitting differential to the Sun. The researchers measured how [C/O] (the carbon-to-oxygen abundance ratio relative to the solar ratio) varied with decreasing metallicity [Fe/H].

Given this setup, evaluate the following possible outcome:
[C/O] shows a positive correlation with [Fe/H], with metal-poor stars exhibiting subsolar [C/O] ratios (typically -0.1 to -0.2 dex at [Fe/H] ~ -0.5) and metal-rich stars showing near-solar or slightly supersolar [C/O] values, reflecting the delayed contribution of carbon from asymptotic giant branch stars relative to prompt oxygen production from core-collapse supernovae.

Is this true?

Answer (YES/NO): YES